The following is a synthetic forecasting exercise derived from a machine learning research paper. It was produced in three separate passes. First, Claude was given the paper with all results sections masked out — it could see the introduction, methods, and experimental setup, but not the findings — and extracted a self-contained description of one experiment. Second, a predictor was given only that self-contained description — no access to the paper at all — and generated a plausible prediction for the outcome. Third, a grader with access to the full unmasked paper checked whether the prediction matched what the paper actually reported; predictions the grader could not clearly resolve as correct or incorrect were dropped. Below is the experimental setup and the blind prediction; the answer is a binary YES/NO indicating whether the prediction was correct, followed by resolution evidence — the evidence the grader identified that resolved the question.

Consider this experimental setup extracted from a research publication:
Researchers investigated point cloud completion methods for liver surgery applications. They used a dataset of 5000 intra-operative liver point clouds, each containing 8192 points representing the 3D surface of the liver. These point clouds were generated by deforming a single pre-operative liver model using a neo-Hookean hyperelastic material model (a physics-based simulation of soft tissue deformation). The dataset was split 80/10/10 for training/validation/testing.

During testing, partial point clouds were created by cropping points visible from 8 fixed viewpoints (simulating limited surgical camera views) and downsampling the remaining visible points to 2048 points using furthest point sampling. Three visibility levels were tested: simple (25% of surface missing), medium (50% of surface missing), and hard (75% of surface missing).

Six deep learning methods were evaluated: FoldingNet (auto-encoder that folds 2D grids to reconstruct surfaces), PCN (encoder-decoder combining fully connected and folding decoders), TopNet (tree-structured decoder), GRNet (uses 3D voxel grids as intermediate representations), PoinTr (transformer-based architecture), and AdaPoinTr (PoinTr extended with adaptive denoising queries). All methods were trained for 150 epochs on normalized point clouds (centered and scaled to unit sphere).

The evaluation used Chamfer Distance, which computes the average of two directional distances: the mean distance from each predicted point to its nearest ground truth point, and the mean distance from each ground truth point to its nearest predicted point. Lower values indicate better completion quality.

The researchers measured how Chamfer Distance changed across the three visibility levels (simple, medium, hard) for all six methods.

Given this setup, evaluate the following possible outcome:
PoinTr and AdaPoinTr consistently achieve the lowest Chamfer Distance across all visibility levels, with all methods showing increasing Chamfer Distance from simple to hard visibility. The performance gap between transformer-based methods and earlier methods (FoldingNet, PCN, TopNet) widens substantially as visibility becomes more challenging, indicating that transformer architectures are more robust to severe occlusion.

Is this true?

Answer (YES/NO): NO